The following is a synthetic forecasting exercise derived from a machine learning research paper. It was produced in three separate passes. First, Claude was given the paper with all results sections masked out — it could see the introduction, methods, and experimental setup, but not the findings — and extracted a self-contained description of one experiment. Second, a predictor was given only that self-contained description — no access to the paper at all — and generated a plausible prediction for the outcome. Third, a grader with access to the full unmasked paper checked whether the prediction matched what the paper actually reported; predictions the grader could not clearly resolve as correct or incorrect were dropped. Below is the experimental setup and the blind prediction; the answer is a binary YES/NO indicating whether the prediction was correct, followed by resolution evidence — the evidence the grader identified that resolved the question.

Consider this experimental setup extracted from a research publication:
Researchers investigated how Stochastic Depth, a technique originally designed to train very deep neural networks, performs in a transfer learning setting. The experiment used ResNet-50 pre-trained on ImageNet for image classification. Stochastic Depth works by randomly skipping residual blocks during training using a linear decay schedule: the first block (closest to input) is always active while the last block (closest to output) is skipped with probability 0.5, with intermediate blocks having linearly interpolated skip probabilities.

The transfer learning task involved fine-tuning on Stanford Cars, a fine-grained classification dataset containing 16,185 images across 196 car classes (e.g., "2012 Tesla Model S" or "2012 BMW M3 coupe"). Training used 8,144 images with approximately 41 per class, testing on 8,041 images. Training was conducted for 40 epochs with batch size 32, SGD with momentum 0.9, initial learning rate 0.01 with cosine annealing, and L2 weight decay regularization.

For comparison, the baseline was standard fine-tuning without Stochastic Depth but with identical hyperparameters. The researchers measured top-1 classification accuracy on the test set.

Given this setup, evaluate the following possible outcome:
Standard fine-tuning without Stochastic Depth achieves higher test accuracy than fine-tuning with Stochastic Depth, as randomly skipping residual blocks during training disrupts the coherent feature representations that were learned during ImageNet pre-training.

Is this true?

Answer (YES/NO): YES